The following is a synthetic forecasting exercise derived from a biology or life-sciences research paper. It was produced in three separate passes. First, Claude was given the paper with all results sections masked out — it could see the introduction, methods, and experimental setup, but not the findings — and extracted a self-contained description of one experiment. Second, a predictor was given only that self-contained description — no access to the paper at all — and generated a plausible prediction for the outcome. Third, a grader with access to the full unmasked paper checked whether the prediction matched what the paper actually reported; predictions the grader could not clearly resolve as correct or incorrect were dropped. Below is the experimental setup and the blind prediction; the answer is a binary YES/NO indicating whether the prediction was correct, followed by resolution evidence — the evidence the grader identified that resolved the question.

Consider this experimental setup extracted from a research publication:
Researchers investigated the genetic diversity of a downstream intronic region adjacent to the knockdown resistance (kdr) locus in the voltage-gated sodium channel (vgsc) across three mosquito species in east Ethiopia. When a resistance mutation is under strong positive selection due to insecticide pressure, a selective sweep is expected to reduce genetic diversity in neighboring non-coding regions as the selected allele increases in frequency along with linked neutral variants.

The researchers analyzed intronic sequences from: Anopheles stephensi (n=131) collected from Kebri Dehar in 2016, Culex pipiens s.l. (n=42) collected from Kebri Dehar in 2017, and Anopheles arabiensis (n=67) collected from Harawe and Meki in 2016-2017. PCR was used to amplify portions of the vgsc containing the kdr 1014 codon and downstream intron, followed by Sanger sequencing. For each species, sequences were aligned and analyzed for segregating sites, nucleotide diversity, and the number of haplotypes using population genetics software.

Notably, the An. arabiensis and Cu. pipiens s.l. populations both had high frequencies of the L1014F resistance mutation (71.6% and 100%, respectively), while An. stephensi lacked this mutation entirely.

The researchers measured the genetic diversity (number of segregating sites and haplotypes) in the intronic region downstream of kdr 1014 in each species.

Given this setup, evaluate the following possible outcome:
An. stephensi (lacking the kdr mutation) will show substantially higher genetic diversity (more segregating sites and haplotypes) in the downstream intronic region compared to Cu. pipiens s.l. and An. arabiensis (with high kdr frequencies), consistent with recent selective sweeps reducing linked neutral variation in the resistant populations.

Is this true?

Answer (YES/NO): YES